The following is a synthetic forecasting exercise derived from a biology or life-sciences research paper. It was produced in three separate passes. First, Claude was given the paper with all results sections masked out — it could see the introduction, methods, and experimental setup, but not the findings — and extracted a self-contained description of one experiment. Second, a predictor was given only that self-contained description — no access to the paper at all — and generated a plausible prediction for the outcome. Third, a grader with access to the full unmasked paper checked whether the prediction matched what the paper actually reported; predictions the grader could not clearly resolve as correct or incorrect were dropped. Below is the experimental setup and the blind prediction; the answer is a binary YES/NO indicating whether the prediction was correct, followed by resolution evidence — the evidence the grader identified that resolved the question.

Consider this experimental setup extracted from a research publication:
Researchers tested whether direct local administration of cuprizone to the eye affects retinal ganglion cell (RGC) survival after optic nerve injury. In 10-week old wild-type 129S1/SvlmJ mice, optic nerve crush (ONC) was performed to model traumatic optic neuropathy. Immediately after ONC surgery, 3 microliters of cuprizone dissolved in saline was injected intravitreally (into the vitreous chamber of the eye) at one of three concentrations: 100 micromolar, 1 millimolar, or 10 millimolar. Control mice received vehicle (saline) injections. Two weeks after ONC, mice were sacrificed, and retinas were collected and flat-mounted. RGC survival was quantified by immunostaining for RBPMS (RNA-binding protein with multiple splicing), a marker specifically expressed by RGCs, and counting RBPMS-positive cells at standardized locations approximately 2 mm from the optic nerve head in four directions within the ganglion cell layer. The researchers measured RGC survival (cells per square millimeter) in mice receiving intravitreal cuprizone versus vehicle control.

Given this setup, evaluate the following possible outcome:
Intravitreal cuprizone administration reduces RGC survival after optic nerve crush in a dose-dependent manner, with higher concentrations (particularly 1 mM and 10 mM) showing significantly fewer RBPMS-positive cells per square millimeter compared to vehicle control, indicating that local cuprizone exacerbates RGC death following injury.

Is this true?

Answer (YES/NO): NO